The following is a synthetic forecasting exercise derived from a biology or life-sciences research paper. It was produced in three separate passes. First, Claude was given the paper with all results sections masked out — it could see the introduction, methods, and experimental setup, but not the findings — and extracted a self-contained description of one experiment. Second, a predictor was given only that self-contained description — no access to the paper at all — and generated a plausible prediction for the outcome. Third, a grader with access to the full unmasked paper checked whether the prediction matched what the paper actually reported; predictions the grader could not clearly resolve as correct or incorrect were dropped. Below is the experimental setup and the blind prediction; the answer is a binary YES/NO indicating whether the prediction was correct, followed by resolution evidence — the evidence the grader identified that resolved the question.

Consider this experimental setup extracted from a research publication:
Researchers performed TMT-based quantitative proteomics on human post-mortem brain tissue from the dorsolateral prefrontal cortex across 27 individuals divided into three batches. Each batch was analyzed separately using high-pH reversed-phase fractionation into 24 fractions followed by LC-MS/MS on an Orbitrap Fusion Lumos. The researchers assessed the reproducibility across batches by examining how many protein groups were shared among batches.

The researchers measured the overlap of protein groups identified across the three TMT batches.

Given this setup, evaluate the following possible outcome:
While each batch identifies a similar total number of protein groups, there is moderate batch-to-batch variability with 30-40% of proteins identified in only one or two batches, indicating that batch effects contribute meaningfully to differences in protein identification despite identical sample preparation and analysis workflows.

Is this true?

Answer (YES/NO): NO